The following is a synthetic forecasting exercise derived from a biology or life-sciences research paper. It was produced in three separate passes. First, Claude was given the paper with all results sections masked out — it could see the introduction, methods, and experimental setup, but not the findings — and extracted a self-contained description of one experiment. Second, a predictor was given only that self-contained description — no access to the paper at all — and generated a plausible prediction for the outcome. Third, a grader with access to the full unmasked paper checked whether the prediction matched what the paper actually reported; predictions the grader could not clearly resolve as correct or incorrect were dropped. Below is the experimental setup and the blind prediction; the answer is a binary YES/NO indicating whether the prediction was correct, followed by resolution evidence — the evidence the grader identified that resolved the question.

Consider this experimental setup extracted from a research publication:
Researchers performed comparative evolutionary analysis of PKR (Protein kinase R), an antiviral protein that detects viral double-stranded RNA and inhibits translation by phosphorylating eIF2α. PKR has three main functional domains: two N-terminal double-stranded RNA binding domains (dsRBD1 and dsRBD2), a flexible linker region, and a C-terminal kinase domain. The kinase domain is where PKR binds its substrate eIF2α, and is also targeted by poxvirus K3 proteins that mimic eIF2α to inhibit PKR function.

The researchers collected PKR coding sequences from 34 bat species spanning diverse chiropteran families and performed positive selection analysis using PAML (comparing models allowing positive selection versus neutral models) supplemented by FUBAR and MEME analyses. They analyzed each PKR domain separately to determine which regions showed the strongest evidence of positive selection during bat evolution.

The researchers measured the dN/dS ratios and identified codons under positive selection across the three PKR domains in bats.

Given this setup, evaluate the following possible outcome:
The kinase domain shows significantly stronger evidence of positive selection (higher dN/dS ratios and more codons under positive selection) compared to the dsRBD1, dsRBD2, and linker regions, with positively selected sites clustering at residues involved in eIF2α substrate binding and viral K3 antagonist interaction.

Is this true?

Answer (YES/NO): NO